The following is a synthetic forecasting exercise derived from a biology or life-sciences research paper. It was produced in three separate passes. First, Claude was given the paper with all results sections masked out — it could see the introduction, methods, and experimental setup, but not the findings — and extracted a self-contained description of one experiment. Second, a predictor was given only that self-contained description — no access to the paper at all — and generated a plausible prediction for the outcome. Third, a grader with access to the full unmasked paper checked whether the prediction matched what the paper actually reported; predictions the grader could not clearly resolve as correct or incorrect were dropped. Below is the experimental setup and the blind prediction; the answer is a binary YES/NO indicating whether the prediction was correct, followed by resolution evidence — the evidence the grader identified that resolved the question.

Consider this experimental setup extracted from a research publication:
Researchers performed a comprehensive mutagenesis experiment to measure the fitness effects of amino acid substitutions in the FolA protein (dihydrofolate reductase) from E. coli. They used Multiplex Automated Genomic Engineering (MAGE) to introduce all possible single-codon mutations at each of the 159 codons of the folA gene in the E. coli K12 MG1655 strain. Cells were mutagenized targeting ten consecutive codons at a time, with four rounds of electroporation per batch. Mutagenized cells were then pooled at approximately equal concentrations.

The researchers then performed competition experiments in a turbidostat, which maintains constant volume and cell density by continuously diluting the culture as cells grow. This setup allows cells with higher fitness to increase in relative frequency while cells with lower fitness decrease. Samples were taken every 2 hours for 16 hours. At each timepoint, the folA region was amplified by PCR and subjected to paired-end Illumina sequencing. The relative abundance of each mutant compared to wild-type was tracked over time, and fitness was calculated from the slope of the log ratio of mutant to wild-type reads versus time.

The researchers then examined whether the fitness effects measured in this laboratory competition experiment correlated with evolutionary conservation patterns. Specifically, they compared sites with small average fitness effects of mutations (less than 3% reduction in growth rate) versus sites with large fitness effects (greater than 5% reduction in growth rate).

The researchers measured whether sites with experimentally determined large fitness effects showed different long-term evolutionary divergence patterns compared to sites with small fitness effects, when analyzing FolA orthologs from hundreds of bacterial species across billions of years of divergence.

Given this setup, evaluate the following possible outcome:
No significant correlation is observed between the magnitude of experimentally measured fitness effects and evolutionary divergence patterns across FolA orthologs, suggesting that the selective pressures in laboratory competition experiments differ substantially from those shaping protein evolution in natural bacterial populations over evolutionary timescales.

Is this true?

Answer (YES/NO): NO